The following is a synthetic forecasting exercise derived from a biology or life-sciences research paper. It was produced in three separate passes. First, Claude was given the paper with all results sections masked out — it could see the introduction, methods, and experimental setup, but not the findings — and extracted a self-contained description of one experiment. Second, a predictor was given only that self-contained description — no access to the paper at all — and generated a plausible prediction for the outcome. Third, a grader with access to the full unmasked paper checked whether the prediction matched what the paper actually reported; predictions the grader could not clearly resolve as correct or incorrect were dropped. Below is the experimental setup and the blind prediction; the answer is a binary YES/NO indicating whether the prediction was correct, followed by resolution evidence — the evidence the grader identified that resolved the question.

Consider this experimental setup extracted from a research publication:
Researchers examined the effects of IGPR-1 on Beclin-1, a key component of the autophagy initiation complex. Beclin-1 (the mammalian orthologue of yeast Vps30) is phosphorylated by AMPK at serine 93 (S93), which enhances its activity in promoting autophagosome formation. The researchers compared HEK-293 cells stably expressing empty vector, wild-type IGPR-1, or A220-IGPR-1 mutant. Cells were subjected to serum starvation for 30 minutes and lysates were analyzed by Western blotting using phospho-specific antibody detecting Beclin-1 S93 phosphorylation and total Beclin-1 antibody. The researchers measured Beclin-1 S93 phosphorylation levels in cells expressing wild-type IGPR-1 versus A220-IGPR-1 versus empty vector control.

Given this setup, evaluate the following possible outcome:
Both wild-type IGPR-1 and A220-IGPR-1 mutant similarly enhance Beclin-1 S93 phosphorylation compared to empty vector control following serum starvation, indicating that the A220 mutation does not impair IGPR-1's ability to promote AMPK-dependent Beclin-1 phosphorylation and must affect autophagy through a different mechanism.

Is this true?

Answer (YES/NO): NO